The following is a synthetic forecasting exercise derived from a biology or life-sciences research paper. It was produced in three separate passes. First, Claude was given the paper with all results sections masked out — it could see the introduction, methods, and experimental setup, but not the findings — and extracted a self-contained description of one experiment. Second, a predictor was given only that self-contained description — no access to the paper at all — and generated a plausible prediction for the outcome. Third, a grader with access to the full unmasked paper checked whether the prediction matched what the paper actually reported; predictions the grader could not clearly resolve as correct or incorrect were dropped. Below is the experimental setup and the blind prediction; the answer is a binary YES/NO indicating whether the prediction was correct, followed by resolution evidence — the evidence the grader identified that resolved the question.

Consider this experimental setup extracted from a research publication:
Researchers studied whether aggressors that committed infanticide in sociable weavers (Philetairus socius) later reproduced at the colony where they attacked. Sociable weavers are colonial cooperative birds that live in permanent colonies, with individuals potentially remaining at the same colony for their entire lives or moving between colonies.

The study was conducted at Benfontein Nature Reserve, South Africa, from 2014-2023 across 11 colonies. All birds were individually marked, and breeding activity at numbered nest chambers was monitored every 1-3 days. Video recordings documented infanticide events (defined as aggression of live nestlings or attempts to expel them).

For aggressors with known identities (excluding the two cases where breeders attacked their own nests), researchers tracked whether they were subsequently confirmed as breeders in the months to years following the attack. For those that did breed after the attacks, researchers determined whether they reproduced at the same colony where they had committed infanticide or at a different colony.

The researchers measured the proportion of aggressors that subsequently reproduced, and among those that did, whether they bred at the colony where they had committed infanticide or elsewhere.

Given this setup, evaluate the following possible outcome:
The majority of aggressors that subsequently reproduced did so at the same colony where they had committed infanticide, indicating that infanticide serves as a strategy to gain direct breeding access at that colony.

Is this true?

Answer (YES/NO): NO